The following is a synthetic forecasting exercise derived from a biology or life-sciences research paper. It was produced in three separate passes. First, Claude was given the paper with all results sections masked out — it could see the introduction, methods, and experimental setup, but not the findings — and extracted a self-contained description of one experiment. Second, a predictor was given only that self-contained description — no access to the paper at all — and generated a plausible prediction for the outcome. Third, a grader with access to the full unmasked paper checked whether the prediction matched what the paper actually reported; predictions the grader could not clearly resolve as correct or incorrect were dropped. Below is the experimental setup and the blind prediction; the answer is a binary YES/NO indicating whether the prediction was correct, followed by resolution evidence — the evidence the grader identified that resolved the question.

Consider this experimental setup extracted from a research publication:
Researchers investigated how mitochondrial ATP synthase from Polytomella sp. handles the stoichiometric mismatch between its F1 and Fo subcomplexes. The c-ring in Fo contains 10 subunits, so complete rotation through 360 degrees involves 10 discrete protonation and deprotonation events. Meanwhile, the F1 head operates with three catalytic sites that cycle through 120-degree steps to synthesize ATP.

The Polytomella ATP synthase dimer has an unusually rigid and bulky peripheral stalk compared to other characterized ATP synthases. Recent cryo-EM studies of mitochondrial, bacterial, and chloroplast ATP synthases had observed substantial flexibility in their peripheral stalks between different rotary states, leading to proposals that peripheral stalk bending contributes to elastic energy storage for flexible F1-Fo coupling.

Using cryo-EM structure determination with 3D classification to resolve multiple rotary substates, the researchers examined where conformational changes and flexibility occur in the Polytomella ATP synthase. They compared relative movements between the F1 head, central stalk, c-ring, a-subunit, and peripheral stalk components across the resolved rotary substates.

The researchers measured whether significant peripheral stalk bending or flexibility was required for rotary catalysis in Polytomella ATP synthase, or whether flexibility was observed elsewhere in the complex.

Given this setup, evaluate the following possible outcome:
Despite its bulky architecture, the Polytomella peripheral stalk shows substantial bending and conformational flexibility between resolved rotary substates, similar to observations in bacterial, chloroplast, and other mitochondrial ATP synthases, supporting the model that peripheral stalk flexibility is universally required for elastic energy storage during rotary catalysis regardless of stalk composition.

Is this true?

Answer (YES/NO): NO